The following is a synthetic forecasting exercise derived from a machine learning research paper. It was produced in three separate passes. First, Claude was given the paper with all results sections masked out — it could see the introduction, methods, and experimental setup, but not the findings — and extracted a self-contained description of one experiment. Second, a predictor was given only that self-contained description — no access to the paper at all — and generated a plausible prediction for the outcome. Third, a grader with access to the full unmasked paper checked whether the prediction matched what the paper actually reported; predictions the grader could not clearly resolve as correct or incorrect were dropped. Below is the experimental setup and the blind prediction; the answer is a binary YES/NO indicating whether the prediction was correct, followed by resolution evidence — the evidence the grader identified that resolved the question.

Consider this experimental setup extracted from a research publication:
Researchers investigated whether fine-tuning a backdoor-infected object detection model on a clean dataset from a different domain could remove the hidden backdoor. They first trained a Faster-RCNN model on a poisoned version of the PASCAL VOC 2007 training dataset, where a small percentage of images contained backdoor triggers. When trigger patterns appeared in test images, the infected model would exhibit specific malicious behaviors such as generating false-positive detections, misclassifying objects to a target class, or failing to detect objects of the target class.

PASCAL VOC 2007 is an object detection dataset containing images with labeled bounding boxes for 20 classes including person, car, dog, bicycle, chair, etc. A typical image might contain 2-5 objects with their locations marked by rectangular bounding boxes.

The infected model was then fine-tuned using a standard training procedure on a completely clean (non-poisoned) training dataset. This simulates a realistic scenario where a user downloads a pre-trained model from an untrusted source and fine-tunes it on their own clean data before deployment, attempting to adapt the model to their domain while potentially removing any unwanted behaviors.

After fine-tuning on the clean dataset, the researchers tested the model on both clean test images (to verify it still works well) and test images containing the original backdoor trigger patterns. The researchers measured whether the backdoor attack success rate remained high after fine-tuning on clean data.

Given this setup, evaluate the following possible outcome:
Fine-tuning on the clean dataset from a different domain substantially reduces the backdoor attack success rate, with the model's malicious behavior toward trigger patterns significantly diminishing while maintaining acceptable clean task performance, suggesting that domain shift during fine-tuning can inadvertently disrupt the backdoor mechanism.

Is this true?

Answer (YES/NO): NO